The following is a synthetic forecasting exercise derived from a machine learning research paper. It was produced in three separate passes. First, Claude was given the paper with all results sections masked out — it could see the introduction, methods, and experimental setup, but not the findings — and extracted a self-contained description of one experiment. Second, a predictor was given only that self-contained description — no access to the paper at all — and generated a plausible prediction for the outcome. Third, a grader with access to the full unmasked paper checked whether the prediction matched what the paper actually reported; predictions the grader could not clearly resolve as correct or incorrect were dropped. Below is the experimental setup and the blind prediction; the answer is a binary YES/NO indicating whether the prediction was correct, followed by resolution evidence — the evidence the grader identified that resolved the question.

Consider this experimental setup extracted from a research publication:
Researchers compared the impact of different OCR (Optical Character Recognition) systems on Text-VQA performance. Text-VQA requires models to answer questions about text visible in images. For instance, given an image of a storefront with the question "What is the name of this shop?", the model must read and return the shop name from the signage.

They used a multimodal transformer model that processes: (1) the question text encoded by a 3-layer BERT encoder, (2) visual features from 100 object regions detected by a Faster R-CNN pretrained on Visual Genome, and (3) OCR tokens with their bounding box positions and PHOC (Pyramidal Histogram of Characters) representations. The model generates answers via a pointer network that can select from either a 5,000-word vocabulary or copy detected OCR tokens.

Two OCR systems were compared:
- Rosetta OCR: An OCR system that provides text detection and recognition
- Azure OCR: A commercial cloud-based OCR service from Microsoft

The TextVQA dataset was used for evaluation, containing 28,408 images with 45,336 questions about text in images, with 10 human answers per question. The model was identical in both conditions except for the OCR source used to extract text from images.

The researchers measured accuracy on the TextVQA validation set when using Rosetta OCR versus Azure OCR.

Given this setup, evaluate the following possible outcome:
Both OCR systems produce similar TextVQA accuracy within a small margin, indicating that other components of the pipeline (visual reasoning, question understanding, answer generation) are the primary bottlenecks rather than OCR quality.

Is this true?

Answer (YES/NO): NO